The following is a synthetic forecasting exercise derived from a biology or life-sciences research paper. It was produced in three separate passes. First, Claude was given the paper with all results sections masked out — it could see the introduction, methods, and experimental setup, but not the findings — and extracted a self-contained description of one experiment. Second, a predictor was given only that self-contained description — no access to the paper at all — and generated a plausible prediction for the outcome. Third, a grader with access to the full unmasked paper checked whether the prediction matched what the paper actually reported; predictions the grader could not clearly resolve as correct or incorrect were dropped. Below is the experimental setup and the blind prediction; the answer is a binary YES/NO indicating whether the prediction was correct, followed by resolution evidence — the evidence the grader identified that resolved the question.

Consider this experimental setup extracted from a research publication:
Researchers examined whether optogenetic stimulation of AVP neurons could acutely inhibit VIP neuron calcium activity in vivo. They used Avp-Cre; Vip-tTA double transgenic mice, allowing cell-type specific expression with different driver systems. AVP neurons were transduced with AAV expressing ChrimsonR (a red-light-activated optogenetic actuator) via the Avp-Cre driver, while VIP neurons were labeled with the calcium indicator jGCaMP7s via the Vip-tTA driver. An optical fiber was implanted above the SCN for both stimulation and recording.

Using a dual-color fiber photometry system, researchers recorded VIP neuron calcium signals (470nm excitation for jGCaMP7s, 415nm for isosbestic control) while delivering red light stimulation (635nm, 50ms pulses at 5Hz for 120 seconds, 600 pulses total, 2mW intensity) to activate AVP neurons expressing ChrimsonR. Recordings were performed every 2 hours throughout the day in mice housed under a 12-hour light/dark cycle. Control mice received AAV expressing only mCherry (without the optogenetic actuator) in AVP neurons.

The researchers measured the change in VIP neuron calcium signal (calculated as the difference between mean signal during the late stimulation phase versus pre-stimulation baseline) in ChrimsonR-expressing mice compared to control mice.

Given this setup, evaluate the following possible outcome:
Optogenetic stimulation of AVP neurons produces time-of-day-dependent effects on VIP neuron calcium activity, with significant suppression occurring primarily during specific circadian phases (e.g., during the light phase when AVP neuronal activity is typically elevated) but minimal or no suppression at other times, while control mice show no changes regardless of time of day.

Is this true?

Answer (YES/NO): NO